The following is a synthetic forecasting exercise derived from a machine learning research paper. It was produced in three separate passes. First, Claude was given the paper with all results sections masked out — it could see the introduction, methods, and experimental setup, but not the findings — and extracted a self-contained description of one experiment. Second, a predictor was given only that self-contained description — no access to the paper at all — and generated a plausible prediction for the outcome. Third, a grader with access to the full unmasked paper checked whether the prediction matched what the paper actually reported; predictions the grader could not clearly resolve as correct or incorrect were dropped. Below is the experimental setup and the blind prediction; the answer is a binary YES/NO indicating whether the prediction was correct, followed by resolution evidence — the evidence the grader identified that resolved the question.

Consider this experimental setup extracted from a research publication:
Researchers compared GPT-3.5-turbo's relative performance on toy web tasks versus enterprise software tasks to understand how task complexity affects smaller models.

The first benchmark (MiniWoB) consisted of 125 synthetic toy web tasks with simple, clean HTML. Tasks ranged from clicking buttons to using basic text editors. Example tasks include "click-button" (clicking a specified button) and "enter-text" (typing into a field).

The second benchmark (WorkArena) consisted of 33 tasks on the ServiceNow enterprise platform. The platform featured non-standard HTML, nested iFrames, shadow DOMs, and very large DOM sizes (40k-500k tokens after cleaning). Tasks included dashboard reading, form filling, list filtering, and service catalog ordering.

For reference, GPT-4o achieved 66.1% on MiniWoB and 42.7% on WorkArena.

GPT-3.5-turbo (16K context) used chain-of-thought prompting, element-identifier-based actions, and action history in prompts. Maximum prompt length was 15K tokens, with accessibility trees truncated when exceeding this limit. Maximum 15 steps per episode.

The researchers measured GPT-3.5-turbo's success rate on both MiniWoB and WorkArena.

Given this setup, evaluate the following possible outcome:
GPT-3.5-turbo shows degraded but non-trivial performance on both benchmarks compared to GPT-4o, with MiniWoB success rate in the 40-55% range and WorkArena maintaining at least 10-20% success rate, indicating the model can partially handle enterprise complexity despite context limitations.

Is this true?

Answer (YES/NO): NO